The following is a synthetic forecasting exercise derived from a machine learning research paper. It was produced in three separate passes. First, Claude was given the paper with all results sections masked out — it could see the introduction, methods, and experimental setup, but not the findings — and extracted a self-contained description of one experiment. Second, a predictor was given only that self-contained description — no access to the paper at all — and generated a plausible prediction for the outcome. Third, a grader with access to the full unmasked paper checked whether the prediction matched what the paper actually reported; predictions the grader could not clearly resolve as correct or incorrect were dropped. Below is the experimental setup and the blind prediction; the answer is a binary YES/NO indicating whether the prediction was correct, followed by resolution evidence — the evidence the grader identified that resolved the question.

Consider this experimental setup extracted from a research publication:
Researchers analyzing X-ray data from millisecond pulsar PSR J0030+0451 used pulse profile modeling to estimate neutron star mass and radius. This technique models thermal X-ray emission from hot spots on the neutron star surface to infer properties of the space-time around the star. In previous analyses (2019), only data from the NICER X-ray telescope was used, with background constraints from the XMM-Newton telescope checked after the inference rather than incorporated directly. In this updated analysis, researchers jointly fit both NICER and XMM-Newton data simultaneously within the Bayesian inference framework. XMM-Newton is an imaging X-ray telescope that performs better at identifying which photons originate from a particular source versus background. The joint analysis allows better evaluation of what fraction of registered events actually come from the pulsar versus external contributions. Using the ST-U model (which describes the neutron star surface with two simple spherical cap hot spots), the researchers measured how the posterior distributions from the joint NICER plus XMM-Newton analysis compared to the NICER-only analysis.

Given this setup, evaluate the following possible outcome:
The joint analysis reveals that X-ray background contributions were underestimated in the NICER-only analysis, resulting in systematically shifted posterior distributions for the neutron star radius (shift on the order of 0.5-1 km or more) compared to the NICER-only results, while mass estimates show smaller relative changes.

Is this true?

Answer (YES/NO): NO